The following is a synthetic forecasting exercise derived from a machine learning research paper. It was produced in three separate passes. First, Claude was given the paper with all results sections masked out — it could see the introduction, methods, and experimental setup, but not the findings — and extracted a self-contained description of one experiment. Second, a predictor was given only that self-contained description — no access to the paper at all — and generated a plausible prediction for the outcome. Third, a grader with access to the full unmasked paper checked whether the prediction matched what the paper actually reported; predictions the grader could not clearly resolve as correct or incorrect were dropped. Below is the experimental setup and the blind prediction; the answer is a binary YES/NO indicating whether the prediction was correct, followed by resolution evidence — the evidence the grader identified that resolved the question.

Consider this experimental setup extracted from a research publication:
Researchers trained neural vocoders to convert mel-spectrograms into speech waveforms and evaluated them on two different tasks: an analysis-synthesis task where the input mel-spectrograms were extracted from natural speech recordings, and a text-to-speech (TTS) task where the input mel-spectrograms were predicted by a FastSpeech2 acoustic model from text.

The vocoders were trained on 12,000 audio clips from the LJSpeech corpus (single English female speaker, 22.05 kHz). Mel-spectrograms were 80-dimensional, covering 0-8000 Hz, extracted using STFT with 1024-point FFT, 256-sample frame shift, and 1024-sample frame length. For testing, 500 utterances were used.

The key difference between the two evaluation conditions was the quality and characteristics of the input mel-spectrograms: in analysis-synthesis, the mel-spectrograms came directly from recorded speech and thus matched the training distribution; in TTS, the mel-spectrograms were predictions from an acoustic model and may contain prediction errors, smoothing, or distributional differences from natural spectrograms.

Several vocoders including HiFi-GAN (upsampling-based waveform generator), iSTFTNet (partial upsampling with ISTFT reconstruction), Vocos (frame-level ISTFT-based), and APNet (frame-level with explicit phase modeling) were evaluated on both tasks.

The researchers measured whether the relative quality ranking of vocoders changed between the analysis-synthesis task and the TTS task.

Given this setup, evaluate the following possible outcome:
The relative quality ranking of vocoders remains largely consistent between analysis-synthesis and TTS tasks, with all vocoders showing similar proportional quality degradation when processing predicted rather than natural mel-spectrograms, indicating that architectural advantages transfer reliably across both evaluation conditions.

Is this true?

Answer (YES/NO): NO